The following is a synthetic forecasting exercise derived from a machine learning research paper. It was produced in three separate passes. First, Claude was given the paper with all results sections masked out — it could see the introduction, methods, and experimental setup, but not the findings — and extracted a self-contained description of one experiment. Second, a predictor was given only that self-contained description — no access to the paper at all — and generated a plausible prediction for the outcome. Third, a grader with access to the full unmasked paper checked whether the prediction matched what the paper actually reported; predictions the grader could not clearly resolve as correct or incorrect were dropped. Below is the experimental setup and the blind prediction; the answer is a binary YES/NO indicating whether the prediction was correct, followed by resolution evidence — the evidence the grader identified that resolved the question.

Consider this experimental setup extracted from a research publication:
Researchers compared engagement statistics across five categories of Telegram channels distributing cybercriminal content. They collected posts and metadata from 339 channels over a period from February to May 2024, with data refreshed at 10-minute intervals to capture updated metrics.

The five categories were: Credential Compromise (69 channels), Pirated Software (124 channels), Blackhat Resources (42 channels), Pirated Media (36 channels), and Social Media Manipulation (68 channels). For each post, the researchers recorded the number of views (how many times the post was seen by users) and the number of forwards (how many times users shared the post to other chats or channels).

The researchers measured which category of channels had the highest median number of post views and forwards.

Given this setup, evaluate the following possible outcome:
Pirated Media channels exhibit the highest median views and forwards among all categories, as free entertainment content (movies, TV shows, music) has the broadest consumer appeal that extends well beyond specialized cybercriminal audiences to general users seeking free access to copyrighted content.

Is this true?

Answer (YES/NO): YES